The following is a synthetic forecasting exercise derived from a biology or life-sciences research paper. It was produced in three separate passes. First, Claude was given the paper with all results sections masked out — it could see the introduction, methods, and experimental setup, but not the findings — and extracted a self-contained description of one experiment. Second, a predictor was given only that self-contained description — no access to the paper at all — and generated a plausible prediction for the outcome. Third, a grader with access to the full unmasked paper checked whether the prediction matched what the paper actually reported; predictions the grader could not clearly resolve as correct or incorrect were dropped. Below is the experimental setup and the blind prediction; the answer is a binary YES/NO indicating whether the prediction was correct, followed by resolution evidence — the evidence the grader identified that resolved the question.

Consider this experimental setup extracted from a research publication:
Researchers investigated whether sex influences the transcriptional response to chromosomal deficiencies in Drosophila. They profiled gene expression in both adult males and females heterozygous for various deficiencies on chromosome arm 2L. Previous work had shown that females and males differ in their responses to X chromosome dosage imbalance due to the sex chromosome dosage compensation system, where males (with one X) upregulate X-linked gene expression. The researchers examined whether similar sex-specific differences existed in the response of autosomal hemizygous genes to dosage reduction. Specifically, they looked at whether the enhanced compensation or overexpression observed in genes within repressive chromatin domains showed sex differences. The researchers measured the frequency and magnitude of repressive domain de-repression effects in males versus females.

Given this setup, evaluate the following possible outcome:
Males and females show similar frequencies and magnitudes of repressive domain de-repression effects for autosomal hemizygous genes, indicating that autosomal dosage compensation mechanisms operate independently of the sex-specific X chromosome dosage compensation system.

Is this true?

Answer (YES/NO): NO